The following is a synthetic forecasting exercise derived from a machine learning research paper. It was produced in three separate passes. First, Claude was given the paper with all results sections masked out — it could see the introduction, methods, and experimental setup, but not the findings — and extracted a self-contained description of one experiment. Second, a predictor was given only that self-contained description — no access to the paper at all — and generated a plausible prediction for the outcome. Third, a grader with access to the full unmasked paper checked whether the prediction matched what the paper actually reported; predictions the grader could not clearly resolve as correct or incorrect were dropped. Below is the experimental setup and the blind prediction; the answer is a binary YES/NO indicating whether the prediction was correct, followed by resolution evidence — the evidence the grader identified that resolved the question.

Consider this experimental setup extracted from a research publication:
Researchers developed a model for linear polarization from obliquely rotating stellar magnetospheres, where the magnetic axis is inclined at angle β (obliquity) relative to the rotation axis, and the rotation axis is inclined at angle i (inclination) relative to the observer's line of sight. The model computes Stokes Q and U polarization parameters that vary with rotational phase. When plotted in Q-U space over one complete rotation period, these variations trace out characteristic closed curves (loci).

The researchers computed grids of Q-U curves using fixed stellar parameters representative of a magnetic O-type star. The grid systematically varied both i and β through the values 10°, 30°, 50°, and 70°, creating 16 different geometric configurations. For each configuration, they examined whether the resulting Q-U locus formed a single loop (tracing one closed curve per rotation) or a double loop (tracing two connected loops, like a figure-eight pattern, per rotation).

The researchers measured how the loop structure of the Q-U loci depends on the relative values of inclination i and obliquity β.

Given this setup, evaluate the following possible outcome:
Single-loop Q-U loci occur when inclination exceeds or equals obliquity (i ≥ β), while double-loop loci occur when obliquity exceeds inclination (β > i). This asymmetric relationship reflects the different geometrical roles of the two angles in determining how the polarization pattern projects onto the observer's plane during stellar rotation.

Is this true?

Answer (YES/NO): YES